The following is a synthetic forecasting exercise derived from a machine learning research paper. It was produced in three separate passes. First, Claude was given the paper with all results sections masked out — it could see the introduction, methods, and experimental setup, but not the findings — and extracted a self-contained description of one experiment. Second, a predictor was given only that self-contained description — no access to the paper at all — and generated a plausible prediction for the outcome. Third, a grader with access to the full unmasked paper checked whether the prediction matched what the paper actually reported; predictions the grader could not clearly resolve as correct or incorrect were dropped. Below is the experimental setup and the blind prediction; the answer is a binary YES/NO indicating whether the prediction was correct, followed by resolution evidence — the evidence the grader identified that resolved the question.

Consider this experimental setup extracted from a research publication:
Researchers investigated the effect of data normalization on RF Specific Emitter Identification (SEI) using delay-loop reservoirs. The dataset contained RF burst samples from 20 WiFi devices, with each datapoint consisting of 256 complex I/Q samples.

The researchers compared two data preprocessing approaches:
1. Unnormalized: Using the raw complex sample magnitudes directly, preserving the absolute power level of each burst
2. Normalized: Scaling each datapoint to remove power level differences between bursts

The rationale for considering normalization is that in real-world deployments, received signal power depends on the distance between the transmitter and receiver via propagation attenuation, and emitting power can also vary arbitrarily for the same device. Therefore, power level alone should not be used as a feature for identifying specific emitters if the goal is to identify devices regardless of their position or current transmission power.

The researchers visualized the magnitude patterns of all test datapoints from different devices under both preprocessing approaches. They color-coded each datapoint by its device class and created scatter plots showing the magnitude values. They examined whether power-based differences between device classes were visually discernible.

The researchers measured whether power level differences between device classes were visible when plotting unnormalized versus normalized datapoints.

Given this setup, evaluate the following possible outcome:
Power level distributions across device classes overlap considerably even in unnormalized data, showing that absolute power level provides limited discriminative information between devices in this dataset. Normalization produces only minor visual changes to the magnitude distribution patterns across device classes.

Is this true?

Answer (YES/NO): NO